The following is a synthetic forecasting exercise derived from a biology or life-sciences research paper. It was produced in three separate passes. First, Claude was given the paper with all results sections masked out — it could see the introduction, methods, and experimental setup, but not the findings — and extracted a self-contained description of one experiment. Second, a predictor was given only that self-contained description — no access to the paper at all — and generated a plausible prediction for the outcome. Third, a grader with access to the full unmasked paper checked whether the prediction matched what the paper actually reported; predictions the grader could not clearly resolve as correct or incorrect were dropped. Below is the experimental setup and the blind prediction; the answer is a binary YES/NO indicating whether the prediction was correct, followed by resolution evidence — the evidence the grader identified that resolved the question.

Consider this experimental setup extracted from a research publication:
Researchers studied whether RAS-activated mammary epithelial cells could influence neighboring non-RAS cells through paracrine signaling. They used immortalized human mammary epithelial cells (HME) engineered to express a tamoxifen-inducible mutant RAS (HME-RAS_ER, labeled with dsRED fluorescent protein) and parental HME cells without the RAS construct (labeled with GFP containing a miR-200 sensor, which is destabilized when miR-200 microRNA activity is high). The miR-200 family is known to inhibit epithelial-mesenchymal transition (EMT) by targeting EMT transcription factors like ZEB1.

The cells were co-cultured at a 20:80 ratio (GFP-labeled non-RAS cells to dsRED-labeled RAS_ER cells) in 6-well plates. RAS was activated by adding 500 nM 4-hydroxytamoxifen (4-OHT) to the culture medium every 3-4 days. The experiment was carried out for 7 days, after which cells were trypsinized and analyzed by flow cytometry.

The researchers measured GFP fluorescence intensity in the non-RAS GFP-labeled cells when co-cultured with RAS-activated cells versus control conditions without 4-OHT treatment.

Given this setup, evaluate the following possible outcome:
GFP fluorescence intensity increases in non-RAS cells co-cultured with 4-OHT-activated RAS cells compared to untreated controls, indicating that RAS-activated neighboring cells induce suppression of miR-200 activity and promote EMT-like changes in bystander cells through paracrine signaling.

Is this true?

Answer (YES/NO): YES